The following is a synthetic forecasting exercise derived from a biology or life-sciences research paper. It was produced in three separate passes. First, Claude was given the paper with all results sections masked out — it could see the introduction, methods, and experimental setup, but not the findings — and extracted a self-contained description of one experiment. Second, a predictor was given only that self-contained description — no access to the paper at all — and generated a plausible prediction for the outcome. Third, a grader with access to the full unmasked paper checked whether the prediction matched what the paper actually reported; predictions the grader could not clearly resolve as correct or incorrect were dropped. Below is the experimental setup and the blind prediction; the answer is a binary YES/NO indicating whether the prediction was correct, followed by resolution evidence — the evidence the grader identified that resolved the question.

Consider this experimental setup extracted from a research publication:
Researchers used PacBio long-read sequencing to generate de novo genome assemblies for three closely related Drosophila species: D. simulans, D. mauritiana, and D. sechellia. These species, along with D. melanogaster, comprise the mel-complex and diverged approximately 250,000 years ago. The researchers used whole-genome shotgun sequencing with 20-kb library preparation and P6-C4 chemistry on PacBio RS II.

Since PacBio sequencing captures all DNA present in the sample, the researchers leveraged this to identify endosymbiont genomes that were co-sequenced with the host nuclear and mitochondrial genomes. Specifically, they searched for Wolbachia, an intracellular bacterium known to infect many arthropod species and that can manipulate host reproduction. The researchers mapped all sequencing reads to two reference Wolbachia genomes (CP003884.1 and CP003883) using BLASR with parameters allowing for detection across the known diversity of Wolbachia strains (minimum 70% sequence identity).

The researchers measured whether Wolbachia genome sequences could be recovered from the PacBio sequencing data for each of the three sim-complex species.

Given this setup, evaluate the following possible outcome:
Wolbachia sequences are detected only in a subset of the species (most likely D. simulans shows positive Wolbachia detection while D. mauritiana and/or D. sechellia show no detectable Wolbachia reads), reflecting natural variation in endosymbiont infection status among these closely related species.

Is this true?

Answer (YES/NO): NO